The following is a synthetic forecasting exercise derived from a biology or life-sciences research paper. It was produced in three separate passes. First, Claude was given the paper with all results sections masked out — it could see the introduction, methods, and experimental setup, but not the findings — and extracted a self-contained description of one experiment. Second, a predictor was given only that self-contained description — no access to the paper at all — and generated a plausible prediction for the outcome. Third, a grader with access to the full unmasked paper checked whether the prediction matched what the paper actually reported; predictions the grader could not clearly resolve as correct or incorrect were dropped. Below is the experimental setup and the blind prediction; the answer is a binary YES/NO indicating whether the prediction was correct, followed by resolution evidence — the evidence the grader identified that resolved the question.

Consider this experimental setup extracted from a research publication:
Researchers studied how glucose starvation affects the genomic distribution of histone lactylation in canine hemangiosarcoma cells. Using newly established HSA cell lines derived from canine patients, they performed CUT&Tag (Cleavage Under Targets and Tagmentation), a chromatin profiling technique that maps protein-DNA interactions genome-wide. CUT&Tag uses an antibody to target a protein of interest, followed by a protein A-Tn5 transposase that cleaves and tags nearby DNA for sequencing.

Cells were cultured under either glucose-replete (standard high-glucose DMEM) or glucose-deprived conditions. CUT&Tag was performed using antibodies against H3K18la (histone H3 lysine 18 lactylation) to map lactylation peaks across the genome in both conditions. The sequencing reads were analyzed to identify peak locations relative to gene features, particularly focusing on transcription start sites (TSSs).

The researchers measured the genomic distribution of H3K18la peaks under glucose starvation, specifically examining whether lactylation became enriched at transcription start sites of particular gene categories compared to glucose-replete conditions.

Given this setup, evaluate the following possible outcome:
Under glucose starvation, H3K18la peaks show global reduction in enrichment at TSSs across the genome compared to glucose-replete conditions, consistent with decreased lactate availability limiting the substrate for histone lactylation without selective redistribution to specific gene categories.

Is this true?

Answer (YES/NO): NO